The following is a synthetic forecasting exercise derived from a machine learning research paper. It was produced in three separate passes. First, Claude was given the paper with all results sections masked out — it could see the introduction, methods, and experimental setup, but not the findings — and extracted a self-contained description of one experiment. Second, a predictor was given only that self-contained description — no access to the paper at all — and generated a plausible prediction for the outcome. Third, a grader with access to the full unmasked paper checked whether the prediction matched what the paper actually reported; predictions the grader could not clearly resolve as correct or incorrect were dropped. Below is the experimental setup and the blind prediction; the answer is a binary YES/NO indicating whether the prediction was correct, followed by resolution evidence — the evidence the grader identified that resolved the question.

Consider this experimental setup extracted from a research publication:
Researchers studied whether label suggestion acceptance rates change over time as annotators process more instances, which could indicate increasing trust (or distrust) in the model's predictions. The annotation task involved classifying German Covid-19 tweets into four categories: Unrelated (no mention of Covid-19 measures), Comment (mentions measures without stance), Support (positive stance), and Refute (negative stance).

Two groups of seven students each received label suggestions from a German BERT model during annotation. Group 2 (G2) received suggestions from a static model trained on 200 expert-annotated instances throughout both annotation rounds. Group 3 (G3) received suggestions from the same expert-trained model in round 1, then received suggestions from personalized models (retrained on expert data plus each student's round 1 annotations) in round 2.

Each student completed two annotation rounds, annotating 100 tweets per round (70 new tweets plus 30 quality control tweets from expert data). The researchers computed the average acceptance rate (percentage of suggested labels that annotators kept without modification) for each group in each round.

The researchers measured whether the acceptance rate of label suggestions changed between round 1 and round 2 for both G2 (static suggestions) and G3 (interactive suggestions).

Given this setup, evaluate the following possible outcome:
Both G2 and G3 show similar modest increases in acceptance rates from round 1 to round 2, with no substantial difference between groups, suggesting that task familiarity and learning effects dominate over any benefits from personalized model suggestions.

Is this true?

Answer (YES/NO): NO